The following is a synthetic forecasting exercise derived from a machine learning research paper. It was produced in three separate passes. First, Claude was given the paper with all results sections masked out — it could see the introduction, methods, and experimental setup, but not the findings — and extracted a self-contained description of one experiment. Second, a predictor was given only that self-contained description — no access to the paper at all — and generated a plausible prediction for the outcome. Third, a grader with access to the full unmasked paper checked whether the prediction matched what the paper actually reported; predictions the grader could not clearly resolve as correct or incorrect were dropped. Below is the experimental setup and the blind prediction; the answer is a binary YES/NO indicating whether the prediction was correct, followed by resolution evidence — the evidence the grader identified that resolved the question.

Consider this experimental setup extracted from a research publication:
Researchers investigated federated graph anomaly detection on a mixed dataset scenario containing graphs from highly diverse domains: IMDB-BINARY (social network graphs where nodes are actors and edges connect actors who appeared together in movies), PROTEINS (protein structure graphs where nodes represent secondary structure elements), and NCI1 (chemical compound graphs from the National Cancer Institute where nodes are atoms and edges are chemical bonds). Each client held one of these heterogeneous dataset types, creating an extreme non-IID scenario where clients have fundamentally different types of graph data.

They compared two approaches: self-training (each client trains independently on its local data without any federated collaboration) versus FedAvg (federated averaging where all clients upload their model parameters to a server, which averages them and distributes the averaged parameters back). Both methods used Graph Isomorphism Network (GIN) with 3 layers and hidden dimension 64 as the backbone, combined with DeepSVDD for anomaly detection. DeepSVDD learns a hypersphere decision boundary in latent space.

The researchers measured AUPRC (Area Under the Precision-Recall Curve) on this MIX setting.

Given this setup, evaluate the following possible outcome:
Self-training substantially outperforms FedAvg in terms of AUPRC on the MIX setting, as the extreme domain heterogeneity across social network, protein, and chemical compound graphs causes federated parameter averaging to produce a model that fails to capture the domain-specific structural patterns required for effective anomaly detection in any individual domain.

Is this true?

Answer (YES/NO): NO